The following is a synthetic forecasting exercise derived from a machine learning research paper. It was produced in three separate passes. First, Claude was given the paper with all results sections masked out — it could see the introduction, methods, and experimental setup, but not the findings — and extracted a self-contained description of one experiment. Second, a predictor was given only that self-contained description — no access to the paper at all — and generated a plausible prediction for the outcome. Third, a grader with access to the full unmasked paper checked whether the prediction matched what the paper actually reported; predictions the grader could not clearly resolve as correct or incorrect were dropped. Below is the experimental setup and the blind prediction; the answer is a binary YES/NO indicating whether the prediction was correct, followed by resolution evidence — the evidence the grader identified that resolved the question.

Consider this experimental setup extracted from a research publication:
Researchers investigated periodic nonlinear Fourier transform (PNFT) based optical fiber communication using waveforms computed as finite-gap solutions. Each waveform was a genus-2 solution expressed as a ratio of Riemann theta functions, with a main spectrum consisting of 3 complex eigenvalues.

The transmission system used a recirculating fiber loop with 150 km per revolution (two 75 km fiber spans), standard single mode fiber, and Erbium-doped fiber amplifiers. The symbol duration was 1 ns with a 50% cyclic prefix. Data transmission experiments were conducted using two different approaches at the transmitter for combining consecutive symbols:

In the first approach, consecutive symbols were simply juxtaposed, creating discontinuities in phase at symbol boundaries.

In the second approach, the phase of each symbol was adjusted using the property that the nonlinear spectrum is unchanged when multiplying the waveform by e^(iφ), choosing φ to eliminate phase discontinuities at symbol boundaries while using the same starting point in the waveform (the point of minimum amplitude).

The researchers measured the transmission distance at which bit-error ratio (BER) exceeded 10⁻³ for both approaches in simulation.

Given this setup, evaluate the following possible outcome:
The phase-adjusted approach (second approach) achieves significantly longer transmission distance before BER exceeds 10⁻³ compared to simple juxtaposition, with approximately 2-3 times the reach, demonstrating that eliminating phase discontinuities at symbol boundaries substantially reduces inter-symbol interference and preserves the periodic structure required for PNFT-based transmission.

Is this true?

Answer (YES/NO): NO